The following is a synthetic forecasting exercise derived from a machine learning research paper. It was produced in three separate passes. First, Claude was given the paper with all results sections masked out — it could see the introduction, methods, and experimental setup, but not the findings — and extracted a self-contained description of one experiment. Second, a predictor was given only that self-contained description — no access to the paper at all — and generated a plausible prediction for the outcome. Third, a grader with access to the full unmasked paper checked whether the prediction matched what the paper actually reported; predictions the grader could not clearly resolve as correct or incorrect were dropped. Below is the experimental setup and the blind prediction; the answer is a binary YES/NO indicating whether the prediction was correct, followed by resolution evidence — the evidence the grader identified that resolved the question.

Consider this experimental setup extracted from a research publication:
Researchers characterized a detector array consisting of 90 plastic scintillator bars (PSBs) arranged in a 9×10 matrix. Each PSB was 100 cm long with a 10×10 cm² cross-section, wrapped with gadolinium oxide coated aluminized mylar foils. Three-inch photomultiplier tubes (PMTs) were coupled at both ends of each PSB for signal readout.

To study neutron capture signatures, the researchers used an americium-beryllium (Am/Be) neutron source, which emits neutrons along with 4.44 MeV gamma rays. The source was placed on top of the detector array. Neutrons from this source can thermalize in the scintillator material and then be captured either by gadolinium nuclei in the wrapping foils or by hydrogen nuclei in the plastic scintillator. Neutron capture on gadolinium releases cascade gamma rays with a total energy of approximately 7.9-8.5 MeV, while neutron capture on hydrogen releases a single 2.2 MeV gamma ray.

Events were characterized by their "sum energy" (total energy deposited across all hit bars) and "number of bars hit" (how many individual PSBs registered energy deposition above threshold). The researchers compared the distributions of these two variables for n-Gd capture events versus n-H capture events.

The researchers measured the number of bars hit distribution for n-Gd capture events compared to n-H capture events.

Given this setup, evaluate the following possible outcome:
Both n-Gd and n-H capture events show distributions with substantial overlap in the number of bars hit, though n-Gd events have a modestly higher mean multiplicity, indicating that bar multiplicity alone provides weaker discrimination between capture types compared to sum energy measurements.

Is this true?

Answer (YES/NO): NO